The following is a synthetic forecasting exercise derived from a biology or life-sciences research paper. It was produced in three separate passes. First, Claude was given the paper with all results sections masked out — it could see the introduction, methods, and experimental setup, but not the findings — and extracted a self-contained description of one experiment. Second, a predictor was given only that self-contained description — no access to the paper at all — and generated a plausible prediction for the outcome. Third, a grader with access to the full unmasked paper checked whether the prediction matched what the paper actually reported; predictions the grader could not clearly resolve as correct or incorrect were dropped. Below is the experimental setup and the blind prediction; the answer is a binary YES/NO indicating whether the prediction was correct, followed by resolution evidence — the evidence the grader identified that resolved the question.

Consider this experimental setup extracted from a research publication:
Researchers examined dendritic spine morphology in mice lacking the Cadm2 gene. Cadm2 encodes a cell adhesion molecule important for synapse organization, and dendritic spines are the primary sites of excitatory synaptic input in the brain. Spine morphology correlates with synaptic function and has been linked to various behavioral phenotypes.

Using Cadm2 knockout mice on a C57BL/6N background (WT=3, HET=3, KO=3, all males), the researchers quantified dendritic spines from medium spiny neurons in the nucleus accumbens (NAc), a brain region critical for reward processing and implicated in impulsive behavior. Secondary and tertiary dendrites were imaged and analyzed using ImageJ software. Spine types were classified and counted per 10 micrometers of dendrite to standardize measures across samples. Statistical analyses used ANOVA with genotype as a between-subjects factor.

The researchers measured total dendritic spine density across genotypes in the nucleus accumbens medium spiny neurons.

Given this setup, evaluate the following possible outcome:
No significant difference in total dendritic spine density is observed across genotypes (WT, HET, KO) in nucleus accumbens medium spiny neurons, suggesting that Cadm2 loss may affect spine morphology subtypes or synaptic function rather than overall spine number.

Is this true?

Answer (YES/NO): YES